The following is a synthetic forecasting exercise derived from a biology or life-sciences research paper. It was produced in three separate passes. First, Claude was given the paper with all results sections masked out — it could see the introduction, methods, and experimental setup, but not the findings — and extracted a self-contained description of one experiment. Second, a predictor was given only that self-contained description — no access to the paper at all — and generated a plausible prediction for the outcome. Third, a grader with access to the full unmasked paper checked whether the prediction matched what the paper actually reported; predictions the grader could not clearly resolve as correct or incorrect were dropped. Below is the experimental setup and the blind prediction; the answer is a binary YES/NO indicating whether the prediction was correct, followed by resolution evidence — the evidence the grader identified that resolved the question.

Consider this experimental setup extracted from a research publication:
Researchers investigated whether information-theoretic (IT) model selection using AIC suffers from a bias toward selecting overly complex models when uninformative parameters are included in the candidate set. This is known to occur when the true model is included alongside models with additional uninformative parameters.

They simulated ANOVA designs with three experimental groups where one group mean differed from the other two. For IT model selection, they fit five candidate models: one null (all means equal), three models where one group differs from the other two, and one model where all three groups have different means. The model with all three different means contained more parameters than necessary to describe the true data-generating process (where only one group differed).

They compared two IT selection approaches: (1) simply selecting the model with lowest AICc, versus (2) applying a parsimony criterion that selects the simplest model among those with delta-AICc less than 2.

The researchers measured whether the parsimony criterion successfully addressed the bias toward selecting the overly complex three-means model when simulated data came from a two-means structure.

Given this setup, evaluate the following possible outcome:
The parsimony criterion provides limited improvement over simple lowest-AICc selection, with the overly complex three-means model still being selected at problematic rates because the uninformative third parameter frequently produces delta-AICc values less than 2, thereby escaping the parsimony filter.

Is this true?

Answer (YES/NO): NO